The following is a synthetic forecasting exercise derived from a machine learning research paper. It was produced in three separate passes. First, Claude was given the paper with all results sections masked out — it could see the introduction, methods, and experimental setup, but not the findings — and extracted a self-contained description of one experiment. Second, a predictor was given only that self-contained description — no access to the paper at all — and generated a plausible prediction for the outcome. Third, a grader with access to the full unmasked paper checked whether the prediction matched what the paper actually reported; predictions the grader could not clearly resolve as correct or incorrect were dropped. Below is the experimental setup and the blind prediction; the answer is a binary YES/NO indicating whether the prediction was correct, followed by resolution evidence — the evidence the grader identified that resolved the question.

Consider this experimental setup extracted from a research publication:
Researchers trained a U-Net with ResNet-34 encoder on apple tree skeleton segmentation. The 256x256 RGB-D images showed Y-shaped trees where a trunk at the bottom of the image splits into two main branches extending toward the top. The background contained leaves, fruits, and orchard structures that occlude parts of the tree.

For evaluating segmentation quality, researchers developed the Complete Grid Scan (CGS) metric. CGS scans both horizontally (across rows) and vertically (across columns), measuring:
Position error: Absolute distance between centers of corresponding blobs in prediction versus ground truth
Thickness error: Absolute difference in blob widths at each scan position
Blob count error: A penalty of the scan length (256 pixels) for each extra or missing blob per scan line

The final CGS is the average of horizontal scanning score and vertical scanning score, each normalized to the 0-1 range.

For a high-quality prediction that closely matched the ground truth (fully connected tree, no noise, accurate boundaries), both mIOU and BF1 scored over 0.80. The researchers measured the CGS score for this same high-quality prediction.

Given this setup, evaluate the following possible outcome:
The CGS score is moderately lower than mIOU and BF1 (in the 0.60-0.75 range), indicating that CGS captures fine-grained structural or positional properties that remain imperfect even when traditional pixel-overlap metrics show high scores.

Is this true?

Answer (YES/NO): NO